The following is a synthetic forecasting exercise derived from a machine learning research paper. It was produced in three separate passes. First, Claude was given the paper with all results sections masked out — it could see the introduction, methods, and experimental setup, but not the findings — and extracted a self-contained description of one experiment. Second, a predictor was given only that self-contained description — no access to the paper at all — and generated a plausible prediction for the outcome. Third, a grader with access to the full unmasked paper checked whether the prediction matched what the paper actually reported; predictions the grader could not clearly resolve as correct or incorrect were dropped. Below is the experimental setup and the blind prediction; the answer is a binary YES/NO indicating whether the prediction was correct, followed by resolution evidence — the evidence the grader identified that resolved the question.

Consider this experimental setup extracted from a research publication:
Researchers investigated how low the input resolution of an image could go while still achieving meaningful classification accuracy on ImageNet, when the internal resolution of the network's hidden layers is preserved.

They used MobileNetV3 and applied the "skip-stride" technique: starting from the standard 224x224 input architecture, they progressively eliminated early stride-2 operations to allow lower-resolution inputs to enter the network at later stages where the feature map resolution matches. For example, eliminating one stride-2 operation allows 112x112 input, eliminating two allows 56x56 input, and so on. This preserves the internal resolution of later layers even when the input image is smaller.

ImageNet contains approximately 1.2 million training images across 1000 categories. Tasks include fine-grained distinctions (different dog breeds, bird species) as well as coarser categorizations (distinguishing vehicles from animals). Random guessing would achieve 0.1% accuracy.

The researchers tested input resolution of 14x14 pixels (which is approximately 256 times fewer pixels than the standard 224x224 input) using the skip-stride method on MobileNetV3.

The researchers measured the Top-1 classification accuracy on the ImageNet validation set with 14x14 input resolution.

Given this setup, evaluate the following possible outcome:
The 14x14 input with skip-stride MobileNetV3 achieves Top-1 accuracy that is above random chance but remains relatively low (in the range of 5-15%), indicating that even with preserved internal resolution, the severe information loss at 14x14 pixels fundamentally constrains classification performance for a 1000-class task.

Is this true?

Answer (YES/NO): NO